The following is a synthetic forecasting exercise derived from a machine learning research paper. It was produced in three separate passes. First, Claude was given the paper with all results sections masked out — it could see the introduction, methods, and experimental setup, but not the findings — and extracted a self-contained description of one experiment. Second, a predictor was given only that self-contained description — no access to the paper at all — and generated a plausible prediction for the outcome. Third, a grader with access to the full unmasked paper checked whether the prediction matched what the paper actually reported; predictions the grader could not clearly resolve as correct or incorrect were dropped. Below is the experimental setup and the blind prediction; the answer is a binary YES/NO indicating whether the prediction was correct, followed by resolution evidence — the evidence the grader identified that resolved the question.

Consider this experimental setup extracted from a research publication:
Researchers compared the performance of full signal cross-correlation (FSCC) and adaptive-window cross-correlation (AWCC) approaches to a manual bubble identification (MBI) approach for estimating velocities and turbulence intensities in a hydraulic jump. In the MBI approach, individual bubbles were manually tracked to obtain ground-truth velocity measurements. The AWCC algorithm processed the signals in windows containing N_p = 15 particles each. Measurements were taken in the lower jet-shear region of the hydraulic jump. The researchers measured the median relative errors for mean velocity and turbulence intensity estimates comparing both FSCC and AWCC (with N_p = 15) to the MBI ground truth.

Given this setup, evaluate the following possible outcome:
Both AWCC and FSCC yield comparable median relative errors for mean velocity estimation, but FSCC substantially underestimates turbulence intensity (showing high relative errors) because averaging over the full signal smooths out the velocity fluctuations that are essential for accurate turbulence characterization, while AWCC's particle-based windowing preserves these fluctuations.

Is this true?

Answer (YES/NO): NO